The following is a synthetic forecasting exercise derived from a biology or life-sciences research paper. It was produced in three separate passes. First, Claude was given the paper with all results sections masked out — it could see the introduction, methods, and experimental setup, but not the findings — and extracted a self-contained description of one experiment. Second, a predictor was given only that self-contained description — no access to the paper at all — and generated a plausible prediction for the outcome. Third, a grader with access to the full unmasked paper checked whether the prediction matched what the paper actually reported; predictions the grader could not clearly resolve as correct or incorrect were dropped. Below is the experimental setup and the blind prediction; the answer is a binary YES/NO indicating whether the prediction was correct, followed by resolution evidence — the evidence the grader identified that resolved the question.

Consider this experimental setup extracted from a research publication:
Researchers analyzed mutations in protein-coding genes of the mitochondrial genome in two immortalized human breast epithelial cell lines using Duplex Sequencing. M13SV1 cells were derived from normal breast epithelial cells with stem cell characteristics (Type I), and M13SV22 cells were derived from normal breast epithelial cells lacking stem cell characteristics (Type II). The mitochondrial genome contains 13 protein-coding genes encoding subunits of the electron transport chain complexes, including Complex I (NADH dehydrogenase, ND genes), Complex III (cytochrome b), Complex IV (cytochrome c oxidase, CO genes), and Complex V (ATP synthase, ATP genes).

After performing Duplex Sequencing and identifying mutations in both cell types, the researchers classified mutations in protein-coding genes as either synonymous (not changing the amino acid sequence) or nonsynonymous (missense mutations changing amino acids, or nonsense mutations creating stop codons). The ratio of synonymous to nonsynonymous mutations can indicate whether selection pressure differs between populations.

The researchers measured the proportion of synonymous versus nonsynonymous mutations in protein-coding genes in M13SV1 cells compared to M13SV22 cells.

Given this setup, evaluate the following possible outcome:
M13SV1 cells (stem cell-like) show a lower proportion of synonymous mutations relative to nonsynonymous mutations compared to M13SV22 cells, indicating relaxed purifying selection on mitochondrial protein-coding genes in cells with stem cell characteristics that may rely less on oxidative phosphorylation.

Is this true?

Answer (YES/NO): NO